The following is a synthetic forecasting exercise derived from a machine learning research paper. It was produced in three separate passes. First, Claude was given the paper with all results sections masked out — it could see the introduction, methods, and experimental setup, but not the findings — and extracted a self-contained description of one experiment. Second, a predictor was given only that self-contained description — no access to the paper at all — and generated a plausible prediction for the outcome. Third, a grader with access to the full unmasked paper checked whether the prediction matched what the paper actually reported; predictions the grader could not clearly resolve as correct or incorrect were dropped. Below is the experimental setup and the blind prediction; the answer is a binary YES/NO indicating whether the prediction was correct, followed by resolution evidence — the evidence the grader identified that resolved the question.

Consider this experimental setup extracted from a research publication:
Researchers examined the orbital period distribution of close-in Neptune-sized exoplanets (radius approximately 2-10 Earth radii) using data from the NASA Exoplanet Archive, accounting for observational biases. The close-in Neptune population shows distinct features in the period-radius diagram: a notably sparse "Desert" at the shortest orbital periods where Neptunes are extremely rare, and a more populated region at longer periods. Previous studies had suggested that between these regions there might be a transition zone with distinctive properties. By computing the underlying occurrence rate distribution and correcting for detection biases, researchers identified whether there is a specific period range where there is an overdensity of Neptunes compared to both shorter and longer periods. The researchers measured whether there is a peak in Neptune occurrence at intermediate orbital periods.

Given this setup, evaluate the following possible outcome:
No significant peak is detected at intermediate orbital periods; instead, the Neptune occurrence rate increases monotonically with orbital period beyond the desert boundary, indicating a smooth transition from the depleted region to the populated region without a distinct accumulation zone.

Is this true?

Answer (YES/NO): NO